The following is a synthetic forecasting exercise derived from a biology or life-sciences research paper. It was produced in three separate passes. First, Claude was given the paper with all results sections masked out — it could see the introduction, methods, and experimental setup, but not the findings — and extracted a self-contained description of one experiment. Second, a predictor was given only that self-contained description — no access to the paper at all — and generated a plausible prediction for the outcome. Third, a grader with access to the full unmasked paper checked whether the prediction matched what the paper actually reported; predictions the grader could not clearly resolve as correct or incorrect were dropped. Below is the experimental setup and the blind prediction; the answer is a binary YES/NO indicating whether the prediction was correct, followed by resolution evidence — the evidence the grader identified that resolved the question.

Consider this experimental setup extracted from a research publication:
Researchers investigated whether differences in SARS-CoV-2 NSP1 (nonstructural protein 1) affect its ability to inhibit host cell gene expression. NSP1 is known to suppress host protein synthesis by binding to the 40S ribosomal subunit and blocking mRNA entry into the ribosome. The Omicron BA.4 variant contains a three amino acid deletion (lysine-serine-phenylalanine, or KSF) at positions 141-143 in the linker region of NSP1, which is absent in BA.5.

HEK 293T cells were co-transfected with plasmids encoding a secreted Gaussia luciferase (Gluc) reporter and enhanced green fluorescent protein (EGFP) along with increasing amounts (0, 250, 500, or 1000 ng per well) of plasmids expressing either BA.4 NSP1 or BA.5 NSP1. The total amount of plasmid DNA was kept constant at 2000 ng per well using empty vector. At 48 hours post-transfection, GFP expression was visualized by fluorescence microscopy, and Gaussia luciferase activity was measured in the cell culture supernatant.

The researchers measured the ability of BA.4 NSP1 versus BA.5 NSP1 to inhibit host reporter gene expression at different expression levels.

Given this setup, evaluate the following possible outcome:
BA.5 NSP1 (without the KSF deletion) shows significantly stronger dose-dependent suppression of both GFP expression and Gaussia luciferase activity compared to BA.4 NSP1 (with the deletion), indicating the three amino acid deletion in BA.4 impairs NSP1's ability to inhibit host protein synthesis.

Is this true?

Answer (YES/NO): YES